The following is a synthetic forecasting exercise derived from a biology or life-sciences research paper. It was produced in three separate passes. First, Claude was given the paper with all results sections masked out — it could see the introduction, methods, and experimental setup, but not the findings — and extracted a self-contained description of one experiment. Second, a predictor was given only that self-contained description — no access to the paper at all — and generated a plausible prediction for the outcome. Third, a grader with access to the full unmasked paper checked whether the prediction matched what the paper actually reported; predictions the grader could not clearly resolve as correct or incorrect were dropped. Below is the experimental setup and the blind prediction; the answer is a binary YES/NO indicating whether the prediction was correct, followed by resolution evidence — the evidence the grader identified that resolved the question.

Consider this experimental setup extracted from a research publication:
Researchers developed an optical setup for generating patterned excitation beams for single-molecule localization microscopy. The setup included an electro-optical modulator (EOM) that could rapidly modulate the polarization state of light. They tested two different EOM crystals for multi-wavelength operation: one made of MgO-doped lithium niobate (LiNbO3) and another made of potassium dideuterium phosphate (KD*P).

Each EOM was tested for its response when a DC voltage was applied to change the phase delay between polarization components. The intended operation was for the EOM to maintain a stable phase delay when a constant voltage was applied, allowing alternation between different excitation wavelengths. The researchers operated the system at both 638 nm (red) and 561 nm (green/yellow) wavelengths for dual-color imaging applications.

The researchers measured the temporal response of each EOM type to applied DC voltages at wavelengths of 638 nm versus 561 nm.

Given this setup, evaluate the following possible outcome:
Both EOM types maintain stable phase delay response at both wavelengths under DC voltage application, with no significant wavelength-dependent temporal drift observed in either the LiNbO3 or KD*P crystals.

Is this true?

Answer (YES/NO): NO